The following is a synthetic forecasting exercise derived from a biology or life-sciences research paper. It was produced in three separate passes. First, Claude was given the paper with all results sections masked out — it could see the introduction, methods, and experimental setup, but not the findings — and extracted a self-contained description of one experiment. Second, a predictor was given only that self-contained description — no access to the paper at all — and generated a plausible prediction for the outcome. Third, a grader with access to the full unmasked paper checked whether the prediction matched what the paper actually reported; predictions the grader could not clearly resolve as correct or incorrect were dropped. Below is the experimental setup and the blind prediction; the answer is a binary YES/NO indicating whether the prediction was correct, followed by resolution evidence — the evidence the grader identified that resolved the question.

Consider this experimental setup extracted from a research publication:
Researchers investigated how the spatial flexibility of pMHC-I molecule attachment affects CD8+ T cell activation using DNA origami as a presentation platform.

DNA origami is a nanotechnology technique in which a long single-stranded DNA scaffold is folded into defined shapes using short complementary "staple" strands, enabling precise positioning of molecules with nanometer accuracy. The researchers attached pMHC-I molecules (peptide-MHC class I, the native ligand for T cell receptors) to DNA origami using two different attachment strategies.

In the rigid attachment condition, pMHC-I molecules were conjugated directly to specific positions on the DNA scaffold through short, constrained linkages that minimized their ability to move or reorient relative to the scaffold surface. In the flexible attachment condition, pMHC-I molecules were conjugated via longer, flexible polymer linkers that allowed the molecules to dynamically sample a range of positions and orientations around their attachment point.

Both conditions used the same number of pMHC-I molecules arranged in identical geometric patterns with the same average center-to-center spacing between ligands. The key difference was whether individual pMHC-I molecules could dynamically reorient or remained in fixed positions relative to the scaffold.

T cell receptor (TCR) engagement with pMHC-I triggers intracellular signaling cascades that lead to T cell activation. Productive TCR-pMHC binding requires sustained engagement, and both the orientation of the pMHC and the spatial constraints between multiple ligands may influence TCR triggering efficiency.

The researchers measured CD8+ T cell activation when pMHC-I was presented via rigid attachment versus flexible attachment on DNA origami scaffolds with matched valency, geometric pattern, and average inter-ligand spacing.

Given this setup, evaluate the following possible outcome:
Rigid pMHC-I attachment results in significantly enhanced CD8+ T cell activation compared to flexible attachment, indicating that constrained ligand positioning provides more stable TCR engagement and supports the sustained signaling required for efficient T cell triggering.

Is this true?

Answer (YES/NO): YES